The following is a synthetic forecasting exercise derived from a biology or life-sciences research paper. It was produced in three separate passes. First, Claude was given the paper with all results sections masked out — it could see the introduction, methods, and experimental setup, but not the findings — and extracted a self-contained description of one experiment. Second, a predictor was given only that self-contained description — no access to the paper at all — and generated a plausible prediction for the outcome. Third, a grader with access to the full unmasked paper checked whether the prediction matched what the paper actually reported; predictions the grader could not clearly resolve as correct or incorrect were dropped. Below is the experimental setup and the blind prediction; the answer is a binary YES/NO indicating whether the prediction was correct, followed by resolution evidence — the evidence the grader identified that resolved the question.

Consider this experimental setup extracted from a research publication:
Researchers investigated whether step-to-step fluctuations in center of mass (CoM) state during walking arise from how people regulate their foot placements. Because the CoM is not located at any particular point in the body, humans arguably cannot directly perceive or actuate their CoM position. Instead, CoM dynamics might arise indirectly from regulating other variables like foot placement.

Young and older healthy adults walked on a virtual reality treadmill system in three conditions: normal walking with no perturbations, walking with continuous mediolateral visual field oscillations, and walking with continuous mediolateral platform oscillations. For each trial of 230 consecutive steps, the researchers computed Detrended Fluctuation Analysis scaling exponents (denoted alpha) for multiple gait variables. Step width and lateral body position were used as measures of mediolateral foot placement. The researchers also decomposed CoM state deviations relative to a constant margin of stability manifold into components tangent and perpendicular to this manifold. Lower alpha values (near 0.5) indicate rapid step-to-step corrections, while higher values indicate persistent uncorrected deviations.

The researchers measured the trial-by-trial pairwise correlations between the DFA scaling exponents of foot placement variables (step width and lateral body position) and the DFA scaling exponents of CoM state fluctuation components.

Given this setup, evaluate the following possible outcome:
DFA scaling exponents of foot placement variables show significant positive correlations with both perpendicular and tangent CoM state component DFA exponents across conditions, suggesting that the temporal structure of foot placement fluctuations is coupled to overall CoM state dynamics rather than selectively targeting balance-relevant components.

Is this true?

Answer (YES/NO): YES